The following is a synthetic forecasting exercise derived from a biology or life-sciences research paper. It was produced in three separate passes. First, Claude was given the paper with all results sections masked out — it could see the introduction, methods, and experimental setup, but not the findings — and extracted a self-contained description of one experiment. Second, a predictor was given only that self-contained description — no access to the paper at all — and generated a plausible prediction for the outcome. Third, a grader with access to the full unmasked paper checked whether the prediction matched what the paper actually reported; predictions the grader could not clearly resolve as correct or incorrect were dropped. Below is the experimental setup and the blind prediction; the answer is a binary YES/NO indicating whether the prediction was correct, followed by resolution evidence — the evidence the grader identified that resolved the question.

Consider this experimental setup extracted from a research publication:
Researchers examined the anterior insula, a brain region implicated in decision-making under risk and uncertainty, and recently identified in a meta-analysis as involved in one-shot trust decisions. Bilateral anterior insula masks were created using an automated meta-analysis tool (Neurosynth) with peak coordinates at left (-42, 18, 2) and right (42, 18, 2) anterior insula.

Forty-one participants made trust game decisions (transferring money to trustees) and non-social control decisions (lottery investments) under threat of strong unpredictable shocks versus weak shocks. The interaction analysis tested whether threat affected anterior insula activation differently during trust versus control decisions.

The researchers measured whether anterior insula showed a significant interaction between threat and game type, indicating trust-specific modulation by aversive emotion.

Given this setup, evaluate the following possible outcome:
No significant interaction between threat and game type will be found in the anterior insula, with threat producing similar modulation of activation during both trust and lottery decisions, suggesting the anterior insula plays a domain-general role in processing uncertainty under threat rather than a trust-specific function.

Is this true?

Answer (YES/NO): NO